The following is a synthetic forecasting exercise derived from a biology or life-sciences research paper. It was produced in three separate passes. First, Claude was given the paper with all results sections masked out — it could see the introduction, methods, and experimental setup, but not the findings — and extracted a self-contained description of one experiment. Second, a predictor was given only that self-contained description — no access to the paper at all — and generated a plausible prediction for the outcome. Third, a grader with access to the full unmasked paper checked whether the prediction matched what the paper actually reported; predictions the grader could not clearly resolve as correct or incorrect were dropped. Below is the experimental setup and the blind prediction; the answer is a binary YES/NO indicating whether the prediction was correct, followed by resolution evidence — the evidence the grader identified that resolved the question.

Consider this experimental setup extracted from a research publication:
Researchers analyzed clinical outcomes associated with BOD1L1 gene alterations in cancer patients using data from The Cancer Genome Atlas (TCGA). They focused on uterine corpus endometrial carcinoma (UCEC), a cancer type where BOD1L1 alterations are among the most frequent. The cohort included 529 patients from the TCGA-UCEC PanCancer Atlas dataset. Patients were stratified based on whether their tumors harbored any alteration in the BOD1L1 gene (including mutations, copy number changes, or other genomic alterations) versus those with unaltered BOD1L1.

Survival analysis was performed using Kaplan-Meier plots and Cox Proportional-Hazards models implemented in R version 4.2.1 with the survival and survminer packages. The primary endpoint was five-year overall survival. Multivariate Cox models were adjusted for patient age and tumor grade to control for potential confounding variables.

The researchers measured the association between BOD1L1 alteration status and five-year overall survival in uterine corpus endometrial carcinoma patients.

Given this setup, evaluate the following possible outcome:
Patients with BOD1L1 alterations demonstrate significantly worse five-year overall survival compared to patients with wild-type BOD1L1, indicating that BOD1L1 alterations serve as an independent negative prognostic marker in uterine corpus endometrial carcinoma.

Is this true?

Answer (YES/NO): NO